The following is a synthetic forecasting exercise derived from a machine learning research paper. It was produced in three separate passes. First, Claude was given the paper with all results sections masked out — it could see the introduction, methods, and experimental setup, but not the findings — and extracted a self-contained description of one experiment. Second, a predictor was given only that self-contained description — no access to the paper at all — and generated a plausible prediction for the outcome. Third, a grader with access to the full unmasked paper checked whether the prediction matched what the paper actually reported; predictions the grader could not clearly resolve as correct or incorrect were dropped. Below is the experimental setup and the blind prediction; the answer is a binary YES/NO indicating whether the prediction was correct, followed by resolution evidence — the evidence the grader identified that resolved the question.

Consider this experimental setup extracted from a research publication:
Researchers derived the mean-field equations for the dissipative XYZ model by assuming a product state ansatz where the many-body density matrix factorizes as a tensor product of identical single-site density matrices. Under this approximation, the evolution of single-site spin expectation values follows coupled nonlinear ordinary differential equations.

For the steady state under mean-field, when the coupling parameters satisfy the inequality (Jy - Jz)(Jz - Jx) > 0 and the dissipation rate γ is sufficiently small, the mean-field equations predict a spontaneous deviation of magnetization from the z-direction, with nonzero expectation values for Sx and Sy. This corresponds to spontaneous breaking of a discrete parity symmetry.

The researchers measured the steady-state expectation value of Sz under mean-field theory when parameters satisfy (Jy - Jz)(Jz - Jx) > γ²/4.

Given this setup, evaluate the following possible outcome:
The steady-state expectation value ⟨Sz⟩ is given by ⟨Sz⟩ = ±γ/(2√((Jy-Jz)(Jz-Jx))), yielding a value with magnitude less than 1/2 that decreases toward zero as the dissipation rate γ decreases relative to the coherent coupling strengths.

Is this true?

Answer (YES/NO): NO